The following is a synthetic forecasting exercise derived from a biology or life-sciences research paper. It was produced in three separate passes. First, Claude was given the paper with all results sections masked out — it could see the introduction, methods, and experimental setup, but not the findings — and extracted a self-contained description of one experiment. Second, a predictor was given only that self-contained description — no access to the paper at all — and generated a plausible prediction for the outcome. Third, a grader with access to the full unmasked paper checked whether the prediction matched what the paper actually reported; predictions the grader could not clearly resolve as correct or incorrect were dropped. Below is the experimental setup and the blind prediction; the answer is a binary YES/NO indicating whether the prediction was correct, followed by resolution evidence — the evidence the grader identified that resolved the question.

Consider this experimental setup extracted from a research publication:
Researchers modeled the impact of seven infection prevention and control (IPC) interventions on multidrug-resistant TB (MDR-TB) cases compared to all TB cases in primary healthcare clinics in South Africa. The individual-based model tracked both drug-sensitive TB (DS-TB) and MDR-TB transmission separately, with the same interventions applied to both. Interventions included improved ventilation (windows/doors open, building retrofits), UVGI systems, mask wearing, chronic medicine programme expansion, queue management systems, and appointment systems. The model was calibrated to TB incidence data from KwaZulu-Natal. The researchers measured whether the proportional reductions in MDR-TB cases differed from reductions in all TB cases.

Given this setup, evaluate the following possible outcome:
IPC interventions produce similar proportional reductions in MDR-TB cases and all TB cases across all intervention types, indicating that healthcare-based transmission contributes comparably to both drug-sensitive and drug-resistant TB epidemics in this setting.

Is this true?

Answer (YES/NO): YES